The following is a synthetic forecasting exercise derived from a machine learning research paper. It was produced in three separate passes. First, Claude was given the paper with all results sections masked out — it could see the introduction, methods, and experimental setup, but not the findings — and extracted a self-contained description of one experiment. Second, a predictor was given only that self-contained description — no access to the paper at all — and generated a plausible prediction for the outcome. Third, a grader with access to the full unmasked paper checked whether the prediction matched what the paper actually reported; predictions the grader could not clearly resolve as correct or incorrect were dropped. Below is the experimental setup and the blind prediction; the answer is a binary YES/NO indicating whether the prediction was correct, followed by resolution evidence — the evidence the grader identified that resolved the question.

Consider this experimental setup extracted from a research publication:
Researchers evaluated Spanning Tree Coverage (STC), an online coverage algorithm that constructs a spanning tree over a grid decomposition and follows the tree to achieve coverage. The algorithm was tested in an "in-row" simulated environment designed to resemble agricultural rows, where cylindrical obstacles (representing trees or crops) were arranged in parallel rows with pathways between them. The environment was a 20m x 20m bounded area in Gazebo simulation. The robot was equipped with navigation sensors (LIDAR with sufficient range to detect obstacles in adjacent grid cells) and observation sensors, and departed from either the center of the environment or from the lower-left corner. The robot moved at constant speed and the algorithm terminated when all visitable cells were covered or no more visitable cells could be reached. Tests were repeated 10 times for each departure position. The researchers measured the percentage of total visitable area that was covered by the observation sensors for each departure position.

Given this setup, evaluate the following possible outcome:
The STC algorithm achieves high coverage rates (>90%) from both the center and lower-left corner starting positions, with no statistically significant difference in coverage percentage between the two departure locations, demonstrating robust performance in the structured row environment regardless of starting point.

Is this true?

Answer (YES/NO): NO